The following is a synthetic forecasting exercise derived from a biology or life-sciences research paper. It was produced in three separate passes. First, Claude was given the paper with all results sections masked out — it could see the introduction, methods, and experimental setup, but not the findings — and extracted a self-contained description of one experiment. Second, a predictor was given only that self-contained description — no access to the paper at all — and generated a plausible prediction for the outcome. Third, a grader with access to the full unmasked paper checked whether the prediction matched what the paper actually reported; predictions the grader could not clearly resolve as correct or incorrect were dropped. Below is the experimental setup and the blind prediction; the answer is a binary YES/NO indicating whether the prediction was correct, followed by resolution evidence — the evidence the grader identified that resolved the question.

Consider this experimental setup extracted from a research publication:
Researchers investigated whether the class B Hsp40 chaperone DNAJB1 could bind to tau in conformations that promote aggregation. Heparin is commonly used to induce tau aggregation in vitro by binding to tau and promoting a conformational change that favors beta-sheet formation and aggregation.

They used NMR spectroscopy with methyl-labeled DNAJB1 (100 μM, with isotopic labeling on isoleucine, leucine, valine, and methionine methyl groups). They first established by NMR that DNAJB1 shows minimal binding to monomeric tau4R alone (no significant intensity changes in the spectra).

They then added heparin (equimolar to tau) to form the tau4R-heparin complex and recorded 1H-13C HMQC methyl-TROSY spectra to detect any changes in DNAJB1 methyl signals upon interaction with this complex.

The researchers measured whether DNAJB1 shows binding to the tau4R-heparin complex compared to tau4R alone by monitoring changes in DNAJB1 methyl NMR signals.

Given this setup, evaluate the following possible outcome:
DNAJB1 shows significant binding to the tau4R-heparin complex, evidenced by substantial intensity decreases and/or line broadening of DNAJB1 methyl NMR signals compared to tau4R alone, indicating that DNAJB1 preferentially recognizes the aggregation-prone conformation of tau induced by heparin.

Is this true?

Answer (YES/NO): YES